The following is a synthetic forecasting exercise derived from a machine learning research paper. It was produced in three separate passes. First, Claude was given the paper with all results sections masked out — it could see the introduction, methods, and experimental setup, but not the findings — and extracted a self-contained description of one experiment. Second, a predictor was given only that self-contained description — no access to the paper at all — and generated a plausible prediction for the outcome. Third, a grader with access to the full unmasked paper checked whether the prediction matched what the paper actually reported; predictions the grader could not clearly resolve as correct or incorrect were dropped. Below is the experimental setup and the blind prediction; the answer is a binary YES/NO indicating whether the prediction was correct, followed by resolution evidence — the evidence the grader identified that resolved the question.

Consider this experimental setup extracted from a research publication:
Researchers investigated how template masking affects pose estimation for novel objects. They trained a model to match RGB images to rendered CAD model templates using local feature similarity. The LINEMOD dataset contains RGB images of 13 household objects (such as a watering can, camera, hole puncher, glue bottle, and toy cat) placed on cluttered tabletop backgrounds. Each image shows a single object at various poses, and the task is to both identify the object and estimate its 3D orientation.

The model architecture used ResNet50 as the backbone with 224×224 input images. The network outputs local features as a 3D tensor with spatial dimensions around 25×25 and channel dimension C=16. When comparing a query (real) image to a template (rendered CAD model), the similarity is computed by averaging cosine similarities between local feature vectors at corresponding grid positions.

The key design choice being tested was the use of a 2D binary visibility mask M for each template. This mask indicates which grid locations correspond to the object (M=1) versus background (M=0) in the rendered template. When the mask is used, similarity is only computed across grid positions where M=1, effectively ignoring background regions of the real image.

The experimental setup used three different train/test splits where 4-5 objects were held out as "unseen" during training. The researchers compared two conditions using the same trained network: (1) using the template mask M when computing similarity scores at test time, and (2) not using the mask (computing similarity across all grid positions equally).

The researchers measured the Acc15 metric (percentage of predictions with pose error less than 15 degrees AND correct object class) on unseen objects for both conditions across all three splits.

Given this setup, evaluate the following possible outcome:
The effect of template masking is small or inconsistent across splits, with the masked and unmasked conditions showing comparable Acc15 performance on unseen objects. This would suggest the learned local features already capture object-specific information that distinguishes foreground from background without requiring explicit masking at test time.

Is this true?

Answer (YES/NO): NO